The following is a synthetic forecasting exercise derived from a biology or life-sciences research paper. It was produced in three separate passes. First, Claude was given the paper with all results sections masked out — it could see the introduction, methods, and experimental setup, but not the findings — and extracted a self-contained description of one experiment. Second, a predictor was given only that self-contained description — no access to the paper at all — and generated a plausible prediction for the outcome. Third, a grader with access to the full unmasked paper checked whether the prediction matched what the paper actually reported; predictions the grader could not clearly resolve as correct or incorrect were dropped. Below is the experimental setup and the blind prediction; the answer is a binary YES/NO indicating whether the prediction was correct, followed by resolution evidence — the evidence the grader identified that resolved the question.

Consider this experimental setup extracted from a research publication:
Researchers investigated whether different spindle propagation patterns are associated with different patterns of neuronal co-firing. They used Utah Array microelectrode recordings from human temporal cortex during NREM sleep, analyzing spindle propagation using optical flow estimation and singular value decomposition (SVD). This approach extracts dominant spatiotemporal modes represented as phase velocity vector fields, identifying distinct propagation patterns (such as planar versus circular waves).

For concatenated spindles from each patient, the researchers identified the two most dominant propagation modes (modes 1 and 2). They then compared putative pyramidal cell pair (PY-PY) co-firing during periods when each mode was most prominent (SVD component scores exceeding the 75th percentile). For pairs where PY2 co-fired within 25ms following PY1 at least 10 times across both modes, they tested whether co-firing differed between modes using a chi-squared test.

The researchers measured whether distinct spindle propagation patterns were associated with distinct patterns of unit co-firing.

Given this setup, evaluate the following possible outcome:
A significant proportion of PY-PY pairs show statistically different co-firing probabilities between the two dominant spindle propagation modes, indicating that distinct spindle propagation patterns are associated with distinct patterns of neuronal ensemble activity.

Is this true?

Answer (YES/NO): YES